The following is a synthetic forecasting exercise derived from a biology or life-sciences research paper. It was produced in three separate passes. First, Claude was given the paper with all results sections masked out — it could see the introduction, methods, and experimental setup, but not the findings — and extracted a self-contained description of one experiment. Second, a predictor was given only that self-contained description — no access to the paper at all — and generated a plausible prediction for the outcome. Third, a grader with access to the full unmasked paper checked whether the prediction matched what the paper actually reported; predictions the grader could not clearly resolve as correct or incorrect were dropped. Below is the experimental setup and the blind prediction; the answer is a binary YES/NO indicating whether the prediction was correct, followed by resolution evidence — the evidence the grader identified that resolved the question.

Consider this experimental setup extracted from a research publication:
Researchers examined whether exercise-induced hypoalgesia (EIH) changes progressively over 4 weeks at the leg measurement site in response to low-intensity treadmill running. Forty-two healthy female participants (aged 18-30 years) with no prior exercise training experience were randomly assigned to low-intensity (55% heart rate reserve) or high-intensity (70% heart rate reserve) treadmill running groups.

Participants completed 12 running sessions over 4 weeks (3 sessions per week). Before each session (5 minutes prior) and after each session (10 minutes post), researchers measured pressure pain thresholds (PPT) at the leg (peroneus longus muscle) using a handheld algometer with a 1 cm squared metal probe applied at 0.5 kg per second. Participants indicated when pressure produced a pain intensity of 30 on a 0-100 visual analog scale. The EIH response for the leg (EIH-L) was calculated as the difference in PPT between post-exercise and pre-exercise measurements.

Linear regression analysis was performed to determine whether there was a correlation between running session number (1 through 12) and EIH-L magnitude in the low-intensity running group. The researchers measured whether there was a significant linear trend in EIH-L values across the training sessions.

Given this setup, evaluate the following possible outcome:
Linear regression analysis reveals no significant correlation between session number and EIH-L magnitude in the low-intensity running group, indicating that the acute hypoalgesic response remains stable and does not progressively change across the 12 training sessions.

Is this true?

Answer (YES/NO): NO